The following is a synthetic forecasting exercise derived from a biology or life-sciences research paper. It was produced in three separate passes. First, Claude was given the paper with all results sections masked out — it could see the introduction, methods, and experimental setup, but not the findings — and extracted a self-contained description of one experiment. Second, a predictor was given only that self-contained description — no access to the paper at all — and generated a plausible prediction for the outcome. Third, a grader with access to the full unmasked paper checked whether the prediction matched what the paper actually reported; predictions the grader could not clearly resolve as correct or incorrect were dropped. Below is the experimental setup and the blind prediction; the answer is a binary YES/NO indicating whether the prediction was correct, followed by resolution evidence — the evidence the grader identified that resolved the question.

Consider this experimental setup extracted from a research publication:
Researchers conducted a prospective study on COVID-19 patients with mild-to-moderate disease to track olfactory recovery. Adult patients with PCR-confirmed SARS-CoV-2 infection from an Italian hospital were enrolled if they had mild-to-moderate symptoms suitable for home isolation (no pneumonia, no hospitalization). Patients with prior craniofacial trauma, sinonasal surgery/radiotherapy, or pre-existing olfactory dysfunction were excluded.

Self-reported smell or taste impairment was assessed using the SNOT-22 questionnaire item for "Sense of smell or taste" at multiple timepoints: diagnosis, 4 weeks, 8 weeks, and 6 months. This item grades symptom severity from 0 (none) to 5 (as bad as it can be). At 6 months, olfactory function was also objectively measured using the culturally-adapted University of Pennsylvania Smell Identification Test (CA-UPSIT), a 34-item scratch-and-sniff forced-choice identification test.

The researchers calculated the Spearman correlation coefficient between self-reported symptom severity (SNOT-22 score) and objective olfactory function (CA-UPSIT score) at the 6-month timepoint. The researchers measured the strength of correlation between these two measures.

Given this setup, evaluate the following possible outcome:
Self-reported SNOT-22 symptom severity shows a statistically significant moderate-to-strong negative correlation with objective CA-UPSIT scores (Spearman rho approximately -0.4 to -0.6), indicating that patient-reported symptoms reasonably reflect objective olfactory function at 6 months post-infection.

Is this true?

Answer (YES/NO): NO